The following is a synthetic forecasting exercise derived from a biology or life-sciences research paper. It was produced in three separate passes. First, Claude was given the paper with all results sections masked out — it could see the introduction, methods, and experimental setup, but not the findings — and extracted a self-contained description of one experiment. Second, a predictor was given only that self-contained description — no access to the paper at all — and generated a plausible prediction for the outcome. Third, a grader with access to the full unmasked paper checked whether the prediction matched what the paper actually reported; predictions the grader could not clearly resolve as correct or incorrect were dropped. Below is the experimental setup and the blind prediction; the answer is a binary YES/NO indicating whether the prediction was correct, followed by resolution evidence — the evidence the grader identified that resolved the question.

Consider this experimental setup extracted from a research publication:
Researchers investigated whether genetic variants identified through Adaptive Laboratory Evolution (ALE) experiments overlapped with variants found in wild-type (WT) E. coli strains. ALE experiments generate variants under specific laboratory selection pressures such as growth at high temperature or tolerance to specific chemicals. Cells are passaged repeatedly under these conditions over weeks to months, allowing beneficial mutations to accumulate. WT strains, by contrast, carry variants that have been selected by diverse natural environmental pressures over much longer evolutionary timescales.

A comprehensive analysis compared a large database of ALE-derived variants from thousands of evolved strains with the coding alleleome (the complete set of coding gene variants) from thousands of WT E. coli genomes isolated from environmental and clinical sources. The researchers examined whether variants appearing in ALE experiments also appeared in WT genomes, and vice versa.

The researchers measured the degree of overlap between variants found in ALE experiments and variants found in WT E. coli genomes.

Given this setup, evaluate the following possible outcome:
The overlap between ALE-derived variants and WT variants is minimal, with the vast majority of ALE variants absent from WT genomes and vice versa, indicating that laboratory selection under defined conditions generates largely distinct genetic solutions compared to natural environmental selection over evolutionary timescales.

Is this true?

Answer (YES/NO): YES